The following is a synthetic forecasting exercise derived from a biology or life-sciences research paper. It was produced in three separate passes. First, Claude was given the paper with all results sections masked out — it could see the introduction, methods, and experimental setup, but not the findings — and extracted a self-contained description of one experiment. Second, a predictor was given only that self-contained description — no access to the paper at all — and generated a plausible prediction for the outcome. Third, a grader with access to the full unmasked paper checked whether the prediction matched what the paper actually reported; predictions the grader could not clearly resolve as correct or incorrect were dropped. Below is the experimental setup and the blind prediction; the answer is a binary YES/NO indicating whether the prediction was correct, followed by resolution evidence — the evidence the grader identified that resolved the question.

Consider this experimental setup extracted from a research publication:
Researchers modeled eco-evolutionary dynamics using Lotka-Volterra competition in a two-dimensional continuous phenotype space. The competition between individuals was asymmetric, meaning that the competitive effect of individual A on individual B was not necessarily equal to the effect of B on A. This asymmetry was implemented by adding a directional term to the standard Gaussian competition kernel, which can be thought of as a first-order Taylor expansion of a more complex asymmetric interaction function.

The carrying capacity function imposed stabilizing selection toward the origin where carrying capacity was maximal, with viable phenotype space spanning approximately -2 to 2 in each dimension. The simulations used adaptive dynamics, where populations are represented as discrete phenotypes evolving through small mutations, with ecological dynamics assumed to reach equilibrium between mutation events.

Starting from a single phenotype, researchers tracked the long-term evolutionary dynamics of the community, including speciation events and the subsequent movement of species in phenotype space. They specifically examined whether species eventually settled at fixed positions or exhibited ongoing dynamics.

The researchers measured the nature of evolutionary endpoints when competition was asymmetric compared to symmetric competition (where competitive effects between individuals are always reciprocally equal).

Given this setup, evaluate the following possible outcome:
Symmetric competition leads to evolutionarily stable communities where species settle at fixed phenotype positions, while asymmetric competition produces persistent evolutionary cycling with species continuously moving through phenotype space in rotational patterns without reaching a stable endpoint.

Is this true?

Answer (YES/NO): NO